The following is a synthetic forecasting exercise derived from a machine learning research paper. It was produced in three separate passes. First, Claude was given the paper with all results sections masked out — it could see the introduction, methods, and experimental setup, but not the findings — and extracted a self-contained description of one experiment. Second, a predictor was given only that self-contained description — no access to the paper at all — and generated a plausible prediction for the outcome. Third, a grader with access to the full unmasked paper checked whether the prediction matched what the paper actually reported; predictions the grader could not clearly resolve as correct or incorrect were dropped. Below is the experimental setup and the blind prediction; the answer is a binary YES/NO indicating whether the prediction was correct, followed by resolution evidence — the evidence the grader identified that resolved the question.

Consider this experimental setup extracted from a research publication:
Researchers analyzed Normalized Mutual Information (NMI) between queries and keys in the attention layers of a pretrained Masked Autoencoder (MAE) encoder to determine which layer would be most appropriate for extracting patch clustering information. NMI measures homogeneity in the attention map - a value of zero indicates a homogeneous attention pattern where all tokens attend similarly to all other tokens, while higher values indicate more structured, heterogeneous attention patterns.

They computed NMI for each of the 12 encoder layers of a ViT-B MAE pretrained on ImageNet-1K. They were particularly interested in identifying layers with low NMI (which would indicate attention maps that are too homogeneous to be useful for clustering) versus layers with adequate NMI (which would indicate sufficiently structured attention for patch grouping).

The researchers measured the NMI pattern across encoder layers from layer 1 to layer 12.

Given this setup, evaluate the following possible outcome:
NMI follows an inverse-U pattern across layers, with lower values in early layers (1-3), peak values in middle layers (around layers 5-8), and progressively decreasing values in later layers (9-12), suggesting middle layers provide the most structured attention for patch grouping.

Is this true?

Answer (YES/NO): NO